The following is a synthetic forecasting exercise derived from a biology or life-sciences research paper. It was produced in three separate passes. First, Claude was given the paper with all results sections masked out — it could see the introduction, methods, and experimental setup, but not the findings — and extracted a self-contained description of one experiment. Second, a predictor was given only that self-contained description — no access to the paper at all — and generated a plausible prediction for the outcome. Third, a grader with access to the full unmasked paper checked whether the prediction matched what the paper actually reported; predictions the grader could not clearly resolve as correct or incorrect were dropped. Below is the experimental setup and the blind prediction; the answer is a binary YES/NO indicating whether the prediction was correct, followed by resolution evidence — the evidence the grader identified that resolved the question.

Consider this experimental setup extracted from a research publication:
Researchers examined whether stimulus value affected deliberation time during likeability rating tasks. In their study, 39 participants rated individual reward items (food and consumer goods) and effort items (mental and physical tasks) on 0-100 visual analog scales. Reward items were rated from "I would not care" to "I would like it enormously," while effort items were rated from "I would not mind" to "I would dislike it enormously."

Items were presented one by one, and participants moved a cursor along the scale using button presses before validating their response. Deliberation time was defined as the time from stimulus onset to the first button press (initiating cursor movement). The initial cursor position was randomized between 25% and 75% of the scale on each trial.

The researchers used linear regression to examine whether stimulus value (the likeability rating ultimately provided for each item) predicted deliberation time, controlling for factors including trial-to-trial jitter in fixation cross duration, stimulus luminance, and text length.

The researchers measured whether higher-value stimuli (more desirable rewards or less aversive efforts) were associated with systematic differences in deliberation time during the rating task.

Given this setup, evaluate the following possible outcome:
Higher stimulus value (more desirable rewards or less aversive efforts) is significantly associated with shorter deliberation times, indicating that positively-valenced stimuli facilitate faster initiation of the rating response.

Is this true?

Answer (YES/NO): YES